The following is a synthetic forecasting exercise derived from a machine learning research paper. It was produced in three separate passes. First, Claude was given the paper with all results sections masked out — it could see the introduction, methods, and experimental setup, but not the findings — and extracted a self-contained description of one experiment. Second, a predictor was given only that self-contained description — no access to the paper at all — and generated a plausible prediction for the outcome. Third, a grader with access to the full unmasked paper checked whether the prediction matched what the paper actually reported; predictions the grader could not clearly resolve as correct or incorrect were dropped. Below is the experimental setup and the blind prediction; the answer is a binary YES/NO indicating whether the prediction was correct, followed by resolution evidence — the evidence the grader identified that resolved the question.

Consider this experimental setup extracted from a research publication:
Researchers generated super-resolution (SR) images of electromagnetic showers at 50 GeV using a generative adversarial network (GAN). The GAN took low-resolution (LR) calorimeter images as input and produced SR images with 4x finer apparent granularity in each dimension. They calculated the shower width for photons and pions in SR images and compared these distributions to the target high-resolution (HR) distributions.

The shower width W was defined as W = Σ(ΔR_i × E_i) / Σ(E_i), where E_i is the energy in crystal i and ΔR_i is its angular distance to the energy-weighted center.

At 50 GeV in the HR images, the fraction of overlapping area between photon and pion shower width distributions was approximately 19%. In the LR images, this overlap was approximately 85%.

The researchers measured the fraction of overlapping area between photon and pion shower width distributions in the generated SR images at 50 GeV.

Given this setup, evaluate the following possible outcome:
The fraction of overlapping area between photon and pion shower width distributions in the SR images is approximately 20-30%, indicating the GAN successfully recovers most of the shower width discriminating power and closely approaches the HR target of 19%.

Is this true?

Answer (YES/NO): YES